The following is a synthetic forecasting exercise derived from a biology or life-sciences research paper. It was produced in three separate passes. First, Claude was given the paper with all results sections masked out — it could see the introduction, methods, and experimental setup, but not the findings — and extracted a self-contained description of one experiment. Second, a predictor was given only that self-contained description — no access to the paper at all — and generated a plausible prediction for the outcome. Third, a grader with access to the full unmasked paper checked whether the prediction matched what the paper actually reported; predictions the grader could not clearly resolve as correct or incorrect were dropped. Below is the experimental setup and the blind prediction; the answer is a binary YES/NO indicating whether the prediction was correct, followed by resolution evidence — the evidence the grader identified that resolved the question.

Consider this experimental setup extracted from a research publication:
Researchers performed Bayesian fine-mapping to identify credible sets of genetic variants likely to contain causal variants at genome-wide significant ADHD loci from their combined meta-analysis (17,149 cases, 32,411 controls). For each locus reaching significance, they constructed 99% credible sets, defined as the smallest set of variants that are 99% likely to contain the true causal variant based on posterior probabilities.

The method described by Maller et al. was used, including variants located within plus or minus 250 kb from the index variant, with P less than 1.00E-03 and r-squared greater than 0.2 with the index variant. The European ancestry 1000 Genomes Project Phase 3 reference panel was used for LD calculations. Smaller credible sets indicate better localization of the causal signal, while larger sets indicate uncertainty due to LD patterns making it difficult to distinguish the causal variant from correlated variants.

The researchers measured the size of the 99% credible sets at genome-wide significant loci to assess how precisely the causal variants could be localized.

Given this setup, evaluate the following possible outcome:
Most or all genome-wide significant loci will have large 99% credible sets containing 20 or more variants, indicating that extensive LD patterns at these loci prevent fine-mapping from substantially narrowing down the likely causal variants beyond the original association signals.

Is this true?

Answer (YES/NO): NO